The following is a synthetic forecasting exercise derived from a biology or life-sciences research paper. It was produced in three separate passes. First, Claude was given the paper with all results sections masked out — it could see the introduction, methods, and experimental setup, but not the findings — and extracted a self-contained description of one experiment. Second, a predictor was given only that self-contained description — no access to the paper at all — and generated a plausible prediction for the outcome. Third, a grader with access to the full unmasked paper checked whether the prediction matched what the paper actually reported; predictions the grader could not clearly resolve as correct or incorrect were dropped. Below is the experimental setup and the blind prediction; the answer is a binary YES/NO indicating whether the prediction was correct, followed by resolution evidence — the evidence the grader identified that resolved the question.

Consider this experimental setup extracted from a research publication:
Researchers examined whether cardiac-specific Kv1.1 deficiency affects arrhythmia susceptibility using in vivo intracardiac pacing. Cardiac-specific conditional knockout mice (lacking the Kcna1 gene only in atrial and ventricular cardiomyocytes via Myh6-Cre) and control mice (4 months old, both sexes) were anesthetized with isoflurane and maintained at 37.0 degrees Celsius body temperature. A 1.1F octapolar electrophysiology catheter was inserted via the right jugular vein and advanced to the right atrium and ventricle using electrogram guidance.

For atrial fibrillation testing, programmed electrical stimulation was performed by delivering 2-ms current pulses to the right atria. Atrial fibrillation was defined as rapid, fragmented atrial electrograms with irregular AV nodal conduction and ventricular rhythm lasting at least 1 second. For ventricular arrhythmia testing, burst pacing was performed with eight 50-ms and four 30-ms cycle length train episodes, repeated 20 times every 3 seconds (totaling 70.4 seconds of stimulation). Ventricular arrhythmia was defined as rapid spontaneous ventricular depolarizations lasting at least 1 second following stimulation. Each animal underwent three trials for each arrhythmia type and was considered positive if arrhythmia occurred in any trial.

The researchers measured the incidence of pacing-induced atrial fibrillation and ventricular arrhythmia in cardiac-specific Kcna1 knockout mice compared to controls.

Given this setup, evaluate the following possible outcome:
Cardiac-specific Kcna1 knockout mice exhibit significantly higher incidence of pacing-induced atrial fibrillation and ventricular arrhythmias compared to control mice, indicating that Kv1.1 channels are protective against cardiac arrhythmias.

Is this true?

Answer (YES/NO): NO